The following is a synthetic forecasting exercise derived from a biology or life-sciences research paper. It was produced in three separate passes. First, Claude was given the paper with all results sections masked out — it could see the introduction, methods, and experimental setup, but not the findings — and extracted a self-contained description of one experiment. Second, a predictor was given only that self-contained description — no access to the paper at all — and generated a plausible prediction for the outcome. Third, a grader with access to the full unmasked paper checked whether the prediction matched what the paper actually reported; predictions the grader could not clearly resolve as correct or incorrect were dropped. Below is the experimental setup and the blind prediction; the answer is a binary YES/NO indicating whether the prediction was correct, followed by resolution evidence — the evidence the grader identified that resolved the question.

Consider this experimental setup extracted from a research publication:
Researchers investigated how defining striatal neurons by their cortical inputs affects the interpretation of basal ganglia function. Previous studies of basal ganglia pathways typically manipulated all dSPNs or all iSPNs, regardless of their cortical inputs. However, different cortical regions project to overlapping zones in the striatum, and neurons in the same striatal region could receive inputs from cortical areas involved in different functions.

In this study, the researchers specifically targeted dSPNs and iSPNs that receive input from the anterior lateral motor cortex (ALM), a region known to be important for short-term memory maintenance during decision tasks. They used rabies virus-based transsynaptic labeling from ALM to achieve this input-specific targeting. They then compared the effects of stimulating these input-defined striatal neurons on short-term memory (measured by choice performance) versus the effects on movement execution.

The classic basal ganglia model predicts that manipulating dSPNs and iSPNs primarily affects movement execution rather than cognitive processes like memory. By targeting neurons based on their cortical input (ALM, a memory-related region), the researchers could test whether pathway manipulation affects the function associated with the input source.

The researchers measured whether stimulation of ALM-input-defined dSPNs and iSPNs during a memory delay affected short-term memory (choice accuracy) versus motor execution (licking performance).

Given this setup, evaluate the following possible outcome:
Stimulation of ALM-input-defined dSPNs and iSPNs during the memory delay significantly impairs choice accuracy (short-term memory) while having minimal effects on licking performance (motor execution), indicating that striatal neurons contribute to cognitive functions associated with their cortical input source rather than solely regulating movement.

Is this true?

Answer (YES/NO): NO